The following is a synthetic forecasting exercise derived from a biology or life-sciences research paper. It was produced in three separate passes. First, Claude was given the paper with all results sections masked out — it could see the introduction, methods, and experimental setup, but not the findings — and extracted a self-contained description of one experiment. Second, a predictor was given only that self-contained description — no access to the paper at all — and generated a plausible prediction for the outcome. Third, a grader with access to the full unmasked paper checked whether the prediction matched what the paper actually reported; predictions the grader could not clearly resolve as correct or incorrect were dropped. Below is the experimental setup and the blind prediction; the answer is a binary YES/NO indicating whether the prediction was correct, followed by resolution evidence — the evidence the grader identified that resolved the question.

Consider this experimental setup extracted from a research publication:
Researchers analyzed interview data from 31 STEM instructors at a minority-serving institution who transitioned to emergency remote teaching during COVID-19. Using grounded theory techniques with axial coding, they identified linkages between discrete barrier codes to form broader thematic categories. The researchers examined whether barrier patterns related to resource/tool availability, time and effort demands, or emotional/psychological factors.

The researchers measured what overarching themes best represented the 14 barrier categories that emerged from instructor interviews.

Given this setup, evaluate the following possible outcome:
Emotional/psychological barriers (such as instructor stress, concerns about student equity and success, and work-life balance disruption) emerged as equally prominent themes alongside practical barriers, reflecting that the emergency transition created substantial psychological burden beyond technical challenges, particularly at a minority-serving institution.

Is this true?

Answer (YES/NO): NO